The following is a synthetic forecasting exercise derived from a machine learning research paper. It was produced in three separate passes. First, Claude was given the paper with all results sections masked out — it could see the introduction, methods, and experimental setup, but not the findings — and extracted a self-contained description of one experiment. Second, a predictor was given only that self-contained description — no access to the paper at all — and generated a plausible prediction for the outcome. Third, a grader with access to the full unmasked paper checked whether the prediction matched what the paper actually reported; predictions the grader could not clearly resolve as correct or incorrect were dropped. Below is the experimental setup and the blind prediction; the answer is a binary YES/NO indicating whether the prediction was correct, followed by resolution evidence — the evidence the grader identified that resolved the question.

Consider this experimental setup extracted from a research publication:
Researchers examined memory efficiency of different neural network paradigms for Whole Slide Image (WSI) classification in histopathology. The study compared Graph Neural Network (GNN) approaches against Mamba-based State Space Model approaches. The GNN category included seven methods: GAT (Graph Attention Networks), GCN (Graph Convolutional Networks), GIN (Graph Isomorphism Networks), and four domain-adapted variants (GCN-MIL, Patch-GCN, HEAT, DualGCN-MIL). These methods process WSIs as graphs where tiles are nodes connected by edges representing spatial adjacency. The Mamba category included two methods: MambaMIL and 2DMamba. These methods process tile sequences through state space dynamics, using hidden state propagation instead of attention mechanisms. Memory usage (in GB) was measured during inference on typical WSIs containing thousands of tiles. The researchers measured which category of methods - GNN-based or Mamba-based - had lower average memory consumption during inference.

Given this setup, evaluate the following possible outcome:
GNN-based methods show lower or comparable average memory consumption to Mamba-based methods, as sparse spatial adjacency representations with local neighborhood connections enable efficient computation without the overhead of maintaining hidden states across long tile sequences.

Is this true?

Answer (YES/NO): YES